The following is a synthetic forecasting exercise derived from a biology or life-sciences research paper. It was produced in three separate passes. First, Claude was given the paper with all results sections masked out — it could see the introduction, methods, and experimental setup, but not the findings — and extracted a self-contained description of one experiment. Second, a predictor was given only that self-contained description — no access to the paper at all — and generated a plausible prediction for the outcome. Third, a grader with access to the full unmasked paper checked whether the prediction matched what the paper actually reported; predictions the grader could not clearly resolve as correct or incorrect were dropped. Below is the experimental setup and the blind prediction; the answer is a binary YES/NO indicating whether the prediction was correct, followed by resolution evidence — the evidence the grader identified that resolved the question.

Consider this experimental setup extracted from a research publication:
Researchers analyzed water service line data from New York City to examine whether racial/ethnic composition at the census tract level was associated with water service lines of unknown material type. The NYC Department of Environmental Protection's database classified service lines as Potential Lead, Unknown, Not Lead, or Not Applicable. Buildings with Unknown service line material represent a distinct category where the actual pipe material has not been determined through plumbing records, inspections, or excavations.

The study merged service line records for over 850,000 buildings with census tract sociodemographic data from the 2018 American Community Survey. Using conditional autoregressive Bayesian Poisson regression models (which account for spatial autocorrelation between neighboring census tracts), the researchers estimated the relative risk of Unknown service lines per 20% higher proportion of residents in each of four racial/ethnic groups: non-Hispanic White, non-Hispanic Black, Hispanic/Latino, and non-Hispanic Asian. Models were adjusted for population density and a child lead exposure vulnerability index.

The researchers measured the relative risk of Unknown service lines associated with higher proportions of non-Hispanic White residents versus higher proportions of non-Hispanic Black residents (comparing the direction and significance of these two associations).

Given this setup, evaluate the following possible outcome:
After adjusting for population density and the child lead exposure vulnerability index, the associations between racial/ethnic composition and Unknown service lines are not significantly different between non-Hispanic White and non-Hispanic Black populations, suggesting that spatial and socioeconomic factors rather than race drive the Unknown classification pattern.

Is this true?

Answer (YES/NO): NO